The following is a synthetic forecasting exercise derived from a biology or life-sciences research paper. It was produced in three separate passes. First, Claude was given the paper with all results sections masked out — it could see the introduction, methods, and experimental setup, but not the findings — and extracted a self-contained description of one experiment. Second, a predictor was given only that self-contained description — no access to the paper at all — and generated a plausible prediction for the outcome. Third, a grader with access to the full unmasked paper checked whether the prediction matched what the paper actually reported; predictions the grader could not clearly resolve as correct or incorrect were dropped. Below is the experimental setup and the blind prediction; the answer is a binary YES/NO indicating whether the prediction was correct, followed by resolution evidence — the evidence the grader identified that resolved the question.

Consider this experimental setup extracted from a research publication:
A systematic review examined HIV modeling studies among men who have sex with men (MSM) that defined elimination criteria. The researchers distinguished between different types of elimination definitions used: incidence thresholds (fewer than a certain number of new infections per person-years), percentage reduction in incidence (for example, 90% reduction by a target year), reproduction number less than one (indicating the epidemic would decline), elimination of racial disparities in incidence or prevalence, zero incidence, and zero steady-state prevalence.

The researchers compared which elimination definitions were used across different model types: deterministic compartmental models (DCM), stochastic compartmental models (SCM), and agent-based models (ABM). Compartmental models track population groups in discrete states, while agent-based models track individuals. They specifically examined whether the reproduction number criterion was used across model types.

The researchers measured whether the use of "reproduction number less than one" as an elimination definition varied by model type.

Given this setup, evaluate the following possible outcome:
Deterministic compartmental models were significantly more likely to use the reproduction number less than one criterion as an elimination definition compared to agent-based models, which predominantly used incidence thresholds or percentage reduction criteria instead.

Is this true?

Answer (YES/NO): NO